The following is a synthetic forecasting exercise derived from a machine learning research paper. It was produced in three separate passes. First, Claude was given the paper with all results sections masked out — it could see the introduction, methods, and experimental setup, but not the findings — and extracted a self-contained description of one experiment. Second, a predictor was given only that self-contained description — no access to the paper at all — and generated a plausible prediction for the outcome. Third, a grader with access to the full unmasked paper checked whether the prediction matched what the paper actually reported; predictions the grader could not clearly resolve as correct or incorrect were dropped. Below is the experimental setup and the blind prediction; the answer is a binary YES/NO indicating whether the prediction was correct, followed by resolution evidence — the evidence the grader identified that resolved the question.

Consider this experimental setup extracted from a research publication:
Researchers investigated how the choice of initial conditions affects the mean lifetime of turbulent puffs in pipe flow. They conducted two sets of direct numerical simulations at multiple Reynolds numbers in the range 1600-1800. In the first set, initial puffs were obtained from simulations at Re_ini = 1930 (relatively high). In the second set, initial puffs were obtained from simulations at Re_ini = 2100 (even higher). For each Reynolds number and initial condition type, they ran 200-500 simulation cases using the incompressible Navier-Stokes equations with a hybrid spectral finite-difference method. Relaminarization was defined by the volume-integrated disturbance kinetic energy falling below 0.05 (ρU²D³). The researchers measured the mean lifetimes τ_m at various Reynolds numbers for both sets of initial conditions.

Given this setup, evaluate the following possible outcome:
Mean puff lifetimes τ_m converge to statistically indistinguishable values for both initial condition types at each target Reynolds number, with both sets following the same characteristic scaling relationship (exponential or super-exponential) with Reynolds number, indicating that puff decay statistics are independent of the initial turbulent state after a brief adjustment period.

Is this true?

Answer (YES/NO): NO